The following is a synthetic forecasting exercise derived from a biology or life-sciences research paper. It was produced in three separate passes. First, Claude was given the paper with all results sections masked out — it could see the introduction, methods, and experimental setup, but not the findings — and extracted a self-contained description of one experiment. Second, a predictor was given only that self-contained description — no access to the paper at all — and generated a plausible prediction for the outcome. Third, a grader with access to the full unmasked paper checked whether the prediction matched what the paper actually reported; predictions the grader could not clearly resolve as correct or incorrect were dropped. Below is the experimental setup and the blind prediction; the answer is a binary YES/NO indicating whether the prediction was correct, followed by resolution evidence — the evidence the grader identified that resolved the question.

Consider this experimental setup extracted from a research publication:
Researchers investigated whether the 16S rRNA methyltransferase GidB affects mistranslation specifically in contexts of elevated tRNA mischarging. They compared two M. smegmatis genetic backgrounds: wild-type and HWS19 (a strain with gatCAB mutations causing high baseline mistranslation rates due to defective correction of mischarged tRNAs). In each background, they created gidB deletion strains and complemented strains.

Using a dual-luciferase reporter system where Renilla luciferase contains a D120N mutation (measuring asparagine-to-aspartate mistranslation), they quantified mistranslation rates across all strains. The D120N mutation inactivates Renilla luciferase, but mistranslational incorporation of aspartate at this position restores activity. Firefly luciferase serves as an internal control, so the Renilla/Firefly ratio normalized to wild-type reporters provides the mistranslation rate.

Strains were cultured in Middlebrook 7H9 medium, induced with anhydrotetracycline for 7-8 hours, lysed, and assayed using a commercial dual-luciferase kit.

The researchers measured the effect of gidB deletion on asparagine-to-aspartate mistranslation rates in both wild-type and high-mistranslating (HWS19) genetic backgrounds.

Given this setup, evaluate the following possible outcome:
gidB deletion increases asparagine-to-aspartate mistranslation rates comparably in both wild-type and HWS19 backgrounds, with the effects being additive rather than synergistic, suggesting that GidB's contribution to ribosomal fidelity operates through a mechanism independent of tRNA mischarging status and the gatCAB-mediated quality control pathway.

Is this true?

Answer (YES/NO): NO